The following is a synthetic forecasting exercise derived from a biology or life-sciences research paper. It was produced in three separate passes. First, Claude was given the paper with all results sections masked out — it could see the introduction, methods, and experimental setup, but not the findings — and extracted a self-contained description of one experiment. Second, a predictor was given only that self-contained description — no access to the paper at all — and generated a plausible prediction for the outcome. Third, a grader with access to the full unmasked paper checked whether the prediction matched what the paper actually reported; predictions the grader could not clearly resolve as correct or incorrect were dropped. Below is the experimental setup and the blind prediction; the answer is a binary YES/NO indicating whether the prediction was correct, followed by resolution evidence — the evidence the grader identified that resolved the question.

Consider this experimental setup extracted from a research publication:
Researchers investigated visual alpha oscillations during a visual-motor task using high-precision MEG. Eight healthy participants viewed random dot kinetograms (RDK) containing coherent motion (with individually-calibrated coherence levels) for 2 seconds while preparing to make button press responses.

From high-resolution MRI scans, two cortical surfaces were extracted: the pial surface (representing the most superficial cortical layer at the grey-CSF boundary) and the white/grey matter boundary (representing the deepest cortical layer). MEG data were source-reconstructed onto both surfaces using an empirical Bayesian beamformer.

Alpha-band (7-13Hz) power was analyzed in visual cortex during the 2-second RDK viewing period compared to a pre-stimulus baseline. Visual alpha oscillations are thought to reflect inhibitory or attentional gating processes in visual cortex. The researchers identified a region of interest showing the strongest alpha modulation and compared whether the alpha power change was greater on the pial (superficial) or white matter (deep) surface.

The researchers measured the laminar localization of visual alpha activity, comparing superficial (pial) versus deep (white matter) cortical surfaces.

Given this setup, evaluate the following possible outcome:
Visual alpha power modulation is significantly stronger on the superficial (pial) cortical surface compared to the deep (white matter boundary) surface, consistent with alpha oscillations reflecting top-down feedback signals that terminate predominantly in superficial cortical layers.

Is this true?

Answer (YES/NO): NO